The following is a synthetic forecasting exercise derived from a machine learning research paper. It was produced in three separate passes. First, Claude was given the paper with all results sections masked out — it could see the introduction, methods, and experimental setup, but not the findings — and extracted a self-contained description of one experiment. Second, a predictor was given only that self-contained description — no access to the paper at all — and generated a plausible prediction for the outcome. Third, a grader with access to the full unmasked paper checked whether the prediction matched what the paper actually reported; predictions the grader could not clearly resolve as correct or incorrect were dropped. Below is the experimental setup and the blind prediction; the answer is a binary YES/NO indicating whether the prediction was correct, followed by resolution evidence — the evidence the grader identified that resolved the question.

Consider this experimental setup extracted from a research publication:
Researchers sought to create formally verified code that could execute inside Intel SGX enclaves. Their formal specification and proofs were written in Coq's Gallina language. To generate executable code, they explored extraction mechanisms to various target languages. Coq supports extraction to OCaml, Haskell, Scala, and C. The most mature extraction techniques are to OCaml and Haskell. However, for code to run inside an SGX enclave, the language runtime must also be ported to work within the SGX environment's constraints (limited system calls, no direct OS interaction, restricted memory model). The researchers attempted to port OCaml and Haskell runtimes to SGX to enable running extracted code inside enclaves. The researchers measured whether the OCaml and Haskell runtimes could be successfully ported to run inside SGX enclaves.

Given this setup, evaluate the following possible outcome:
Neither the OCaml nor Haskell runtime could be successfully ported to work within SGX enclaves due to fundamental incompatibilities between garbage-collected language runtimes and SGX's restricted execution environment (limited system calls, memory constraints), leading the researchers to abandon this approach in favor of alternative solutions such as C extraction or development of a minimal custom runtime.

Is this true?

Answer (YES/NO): NO